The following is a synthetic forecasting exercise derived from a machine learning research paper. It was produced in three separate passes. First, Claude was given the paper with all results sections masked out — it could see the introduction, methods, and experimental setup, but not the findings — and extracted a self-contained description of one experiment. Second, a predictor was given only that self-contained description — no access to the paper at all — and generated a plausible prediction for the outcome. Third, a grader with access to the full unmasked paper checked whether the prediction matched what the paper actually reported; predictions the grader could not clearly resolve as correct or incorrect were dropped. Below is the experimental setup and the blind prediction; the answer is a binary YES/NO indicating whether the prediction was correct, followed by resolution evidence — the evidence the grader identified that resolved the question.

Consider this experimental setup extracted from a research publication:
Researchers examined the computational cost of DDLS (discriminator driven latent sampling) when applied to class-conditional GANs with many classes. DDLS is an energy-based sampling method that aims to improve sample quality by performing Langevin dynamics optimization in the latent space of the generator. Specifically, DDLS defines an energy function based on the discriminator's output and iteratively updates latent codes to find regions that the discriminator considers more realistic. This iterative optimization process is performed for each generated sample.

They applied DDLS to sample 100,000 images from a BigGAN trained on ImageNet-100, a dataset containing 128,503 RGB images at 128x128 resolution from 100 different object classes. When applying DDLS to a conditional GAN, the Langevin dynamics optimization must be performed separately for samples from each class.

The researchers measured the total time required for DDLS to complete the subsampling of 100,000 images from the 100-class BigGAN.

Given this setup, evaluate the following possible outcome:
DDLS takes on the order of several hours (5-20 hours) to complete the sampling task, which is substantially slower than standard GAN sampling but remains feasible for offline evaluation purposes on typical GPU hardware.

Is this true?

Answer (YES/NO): NO